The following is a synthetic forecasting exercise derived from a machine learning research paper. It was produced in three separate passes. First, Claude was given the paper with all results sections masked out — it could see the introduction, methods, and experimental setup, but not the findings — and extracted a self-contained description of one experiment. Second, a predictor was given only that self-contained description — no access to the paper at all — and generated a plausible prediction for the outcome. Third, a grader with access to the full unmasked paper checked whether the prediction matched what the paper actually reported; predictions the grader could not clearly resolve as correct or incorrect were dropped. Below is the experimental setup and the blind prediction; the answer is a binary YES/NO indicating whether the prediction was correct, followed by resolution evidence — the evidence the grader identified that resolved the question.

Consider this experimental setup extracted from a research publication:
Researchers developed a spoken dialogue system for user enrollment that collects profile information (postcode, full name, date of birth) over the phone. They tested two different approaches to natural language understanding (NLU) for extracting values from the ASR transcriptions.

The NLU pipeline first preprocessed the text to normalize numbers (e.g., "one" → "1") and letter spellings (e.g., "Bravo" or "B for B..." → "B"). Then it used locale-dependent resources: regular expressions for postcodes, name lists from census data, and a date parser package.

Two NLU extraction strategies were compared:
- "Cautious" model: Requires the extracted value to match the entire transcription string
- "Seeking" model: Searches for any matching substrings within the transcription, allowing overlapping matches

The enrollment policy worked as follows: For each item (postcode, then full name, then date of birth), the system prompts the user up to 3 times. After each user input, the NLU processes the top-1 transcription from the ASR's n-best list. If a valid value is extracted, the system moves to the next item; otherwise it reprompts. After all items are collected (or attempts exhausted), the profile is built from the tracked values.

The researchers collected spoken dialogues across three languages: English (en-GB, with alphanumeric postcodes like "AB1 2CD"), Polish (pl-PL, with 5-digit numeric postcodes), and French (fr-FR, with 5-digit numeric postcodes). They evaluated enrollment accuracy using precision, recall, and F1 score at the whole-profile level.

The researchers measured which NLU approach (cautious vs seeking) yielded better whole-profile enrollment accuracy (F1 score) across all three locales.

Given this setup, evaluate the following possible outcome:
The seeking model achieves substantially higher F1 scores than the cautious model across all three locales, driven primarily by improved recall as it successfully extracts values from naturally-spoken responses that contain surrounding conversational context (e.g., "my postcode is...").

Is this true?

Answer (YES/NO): NO